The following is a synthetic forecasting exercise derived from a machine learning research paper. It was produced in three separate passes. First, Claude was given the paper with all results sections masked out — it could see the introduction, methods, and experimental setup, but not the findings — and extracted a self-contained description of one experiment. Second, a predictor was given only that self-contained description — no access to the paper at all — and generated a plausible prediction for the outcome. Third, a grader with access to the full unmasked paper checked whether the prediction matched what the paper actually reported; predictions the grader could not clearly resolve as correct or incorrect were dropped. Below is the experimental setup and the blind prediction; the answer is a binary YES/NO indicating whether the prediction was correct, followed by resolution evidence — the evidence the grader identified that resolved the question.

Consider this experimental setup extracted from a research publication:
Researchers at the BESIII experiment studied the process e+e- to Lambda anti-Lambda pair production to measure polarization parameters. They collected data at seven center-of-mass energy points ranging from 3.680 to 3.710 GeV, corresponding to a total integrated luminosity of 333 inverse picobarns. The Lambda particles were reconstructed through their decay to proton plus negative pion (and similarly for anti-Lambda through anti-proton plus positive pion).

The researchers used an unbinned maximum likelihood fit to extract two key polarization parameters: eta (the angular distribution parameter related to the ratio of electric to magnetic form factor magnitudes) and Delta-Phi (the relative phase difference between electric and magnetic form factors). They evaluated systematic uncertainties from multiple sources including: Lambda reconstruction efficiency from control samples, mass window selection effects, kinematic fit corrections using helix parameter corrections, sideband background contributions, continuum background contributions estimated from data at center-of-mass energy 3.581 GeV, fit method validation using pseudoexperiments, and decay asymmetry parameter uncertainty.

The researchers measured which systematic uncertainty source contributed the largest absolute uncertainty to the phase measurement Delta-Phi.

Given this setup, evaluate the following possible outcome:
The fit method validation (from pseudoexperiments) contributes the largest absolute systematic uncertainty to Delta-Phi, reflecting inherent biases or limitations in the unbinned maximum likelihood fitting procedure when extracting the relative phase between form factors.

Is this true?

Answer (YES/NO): NO